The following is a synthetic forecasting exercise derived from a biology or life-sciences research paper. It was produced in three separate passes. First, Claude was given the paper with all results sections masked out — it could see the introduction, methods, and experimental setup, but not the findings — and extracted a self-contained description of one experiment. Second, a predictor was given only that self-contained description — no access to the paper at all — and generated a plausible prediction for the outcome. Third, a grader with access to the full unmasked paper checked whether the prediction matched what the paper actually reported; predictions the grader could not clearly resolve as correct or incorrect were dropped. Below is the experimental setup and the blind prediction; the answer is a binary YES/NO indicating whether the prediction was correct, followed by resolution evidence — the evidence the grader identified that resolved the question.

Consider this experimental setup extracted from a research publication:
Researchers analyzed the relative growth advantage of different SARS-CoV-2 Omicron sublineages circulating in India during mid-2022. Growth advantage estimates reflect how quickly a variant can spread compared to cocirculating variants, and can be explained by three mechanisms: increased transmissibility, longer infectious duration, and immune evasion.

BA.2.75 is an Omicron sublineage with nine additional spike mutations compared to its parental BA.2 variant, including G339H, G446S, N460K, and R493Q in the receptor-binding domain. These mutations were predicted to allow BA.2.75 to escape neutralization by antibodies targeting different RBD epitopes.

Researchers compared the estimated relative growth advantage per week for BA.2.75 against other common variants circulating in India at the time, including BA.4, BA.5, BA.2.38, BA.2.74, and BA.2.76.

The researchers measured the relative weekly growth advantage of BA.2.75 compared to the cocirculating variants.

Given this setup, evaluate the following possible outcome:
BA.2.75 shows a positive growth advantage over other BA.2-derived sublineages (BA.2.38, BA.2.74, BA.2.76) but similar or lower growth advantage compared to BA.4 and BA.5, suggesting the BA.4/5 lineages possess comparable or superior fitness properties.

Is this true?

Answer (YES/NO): NO